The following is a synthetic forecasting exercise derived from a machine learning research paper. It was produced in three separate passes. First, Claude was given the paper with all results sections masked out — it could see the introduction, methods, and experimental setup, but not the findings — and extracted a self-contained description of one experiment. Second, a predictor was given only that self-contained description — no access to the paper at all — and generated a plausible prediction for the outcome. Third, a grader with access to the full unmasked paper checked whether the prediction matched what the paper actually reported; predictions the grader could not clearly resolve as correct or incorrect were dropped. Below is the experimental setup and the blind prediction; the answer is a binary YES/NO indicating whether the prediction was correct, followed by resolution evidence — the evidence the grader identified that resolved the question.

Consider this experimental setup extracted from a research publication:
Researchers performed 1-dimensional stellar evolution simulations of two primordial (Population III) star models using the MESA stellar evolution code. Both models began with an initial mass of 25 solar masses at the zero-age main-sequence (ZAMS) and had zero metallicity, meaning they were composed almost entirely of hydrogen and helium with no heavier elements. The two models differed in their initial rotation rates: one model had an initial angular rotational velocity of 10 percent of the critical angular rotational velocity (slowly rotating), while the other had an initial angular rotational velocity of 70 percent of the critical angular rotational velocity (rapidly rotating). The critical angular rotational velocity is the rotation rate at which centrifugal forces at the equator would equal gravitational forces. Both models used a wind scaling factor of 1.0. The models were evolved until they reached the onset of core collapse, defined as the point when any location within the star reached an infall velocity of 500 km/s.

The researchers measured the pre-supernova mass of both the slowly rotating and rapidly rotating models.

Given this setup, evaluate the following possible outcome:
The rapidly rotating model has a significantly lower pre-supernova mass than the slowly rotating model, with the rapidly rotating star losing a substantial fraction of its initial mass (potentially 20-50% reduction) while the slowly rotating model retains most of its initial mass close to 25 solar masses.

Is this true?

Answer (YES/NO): NO